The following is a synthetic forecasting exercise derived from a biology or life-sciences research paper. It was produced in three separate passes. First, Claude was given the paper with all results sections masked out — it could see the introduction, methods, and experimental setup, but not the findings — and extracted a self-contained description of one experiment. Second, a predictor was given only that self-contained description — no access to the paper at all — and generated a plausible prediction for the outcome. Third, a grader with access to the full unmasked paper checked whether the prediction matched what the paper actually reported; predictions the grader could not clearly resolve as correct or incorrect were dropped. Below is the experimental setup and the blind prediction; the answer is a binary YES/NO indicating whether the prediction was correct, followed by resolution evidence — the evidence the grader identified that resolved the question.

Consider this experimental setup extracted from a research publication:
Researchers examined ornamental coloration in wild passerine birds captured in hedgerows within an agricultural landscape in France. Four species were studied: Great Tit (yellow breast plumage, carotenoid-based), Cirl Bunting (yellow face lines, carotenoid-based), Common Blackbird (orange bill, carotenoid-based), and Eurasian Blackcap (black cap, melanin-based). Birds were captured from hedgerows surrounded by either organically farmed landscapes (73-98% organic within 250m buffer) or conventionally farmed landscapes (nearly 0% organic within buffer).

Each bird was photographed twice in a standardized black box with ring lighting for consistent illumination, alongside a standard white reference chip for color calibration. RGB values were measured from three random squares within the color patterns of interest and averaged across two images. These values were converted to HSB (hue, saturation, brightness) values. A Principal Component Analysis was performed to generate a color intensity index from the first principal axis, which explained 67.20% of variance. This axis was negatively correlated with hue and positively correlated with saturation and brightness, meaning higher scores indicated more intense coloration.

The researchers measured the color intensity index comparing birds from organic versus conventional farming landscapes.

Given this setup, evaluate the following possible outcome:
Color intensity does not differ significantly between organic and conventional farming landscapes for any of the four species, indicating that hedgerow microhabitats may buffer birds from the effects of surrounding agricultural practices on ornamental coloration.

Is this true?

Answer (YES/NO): YES